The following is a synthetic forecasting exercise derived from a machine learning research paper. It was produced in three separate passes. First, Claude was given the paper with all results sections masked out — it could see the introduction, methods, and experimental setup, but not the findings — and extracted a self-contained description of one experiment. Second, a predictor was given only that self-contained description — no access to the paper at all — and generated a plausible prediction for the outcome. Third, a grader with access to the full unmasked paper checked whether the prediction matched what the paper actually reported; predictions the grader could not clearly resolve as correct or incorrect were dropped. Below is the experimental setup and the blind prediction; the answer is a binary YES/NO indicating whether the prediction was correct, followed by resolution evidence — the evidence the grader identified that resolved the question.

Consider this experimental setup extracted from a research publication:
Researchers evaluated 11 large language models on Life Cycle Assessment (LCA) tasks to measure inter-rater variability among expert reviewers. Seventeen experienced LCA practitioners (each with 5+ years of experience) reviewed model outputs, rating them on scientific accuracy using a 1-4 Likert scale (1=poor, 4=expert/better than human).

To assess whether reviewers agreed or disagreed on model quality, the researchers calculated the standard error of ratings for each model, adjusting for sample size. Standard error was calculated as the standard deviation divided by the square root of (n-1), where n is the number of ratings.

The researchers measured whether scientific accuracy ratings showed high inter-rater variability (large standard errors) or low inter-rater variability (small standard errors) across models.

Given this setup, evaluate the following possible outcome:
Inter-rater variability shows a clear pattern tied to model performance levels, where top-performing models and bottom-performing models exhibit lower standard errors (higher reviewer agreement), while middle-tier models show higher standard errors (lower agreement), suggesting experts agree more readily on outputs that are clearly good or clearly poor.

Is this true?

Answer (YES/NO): NO